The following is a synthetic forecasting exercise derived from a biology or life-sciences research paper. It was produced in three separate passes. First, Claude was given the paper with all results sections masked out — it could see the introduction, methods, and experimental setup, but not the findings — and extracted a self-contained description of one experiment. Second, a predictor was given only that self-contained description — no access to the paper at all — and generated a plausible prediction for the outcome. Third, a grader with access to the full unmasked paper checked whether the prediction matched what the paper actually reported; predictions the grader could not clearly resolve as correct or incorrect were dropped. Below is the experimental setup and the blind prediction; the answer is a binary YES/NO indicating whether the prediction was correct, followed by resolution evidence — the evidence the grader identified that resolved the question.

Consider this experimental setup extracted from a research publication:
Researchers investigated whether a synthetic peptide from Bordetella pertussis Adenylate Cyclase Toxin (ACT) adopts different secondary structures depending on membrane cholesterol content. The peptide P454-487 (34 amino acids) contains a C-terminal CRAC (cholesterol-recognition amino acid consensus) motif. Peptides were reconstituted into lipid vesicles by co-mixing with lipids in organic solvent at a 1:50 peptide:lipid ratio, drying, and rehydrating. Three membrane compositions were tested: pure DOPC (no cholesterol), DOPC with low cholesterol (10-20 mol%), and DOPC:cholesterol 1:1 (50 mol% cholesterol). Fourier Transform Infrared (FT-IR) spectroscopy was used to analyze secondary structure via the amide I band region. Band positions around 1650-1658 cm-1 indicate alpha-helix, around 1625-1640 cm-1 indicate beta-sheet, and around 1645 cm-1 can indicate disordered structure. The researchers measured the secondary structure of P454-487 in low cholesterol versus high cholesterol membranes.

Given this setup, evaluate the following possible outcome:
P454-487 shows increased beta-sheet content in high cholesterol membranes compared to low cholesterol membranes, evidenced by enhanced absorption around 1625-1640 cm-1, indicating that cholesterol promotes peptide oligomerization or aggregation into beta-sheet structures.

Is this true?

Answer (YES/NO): NO